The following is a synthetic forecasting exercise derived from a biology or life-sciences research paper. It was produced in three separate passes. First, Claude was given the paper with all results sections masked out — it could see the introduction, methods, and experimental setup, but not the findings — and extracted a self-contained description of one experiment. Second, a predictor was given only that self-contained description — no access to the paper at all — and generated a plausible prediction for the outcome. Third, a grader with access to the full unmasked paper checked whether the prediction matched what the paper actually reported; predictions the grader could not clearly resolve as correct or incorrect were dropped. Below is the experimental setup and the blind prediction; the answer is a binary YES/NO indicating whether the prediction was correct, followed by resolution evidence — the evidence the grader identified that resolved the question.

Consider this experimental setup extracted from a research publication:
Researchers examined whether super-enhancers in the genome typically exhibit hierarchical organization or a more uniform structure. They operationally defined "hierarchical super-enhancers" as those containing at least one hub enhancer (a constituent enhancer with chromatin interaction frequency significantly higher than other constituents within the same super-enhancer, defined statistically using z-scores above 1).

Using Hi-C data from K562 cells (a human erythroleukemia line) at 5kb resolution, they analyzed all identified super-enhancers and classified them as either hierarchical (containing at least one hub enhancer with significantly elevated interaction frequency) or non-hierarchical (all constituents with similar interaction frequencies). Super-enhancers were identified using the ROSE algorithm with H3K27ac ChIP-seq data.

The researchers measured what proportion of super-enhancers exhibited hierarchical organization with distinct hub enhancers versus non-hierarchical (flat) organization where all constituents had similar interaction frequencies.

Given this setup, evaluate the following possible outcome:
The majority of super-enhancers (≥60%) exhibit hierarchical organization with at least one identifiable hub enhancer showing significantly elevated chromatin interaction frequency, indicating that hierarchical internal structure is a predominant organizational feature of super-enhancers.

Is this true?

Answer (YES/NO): NO